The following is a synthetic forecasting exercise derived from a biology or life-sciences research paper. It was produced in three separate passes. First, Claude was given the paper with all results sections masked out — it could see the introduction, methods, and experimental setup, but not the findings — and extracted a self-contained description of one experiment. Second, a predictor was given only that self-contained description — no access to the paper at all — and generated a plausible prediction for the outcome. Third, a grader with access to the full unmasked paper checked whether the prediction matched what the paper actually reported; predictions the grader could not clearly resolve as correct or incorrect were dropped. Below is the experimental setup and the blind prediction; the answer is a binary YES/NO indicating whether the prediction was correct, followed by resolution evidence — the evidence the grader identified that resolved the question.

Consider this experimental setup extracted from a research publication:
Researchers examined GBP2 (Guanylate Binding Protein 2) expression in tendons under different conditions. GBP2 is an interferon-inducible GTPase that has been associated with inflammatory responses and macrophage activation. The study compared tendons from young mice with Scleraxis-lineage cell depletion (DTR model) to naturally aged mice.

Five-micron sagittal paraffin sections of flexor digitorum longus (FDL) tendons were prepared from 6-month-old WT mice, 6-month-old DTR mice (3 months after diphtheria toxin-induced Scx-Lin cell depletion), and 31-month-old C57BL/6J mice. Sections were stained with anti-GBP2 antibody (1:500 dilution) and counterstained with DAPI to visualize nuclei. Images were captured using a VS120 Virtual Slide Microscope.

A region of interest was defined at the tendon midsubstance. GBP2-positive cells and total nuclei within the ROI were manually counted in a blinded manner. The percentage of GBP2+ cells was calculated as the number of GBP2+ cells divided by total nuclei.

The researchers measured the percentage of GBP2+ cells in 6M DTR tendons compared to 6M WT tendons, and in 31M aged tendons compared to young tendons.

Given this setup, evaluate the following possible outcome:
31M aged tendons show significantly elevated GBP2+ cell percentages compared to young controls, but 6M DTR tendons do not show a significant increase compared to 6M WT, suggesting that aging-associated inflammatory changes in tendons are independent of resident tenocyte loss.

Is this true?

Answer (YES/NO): NO